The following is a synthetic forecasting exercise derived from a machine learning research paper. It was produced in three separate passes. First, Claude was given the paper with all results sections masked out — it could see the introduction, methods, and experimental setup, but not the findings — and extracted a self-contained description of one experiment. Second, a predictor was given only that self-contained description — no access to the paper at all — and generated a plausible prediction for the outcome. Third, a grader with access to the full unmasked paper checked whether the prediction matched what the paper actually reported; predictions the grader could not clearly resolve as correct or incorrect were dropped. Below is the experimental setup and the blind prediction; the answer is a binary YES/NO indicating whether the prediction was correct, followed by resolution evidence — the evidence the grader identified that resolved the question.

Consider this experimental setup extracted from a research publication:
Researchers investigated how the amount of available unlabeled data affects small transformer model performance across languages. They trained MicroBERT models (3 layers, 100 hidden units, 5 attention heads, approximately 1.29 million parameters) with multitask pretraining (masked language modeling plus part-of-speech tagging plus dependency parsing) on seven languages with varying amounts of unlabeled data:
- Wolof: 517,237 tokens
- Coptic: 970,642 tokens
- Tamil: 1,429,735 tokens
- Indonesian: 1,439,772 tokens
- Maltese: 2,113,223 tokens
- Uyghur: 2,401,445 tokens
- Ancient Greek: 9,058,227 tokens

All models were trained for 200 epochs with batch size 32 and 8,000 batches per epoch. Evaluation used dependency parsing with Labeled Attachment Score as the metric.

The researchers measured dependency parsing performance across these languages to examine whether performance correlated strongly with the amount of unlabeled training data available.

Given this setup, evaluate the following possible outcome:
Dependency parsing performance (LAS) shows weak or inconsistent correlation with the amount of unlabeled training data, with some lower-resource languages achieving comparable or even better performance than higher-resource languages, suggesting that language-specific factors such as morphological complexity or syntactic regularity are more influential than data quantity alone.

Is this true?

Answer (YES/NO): YES